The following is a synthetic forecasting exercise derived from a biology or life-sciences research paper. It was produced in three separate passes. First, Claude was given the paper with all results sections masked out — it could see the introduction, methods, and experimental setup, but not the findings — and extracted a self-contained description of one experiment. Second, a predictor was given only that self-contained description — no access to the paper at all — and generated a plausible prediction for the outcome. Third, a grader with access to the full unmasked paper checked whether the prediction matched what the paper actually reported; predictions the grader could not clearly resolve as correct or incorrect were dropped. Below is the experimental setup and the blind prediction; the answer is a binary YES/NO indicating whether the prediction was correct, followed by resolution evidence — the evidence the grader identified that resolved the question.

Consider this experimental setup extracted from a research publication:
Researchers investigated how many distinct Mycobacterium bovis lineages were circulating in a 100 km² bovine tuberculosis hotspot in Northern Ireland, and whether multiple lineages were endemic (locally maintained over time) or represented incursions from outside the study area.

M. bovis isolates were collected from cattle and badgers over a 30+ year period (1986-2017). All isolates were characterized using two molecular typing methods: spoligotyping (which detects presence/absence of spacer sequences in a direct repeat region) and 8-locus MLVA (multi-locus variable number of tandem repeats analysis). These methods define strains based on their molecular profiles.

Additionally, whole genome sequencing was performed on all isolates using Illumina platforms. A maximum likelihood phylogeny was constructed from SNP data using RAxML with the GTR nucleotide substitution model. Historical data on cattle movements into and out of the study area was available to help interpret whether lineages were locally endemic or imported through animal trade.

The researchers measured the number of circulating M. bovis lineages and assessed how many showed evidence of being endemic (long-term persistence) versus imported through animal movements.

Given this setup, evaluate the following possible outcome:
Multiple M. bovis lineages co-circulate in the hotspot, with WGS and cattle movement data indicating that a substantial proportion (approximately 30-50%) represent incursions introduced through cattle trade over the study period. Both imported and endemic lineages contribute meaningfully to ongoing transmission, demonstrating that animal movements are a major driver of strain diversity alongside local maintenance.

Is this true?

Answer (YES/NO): NO